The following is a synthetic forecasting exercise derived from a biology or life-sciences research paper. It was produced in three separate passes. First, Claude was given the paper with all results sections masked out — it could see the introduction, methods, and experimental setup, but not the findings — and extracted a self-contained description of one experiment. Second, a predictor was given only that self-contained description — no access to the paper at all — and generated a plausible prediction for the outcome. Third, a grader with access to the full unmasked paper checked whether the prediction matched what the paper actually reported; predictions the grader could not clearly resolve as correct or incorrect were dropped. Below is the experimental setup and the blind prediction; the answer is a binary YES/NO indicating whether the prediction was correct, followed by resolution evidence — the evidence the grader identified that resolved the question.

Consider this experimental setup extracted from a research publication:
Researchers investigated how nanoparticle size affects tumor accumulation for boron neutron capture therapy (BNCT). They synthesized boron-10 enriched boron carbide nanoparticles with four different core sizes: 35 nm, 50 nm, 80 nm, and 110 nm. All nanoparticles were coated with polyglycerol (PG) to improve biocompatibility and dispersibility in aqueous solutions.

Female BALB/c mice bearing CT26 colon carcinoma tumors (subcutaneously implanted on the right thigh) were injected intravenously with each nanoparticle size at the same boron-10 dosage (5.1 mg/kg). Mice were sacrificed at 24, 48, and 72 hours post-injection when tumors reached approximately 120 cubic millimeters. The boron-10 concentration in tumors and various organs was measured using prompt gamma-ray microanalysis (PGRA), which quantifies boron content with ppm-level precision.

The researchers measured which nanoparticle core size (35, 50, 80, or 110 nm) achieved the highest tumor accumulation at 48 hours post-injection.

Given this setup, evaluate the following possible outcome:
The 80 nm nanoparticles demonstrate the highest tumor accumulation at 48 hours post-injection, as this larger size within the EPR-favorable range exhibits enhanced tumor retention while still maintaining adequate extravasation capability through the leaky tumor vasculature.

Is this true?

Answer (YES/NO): NO